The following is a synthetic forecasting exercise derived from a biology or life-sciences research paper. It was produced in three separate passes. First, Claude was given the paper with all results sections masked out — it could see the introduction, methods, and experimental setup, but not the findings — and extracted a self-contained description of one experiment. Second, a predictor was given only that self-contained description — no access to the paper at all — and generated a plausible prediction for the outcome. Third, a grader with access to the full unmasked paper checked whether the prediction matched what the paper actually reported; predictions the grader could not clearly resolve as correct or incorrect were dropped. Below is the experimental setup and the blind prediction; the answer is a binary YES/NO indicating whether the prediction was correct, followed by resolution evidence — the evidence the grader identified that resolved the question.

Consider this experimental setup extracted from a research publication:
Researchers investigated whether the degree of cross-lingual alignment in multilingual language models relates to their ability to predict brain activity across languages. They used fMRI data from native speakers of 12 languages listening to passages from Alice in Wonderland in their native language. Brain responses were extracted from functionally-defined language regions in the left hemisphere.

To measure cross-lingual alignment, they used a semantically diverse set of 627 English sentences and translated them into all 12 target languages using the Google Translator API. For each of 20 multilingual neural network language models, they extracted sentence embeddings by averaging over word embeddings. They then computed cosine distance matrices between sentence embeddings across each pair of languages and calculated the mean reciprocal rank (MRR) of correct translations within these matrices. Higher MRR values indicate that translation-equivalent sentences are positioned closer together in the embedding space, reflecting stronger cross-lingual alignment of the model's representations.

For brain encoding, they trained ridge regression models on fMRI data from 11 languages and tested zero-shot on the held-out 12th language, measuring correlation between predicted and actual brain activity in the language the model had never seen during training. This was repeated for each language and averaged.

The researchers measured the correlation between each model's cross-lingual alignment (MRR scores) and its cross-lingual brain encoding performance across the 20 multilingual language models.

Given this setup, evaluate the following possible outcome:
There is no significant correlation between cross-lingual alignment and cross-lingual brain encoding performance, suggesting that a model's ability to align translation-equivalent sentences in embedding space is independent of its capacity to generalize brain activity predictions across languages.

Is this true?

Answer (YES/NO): NO